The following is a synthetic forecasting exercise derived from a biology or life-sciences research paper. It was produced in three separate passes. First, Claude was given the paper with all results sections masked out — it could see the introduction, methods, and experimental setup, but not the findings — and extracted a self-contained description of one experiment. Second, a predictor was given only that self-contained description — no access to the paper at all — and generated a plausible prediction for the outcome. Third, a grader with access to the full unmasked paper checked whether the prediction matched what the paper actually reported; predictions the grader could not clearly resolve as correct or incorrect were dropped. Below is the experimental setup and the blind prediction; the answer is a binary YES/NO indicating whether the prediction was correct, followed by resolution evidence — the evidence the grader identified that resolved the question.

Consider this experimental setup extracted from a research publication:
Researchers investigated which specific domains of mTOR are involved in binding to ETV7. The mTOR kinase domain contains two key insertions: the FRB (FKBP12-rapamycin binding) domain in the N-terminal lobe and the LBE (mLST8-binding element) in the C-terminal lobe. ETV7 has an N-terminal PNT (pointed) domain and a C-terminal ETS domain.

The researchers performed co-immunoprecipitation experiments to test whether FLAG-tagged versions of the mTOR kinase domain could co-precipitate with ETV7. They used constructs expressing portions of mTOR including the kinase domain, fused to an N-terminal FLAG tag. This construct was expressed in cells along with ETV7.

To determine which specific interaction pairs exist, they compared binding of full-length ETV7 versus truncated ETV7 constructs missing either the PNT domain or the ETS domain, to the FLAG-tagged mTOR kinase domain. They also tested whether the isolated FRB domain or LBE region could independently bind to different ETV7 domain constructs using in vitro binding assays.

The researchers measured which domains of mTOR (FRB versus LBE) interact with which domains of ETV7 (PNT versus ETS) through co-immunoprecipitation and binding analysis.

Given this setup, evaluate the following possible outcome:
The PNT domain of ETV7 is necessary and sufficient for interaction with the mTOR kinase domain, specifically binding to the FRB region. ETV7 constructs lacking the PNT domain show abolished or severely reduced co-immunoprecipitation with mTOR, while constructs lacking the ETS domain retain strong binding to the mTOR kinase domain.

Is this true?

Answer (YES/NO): NO